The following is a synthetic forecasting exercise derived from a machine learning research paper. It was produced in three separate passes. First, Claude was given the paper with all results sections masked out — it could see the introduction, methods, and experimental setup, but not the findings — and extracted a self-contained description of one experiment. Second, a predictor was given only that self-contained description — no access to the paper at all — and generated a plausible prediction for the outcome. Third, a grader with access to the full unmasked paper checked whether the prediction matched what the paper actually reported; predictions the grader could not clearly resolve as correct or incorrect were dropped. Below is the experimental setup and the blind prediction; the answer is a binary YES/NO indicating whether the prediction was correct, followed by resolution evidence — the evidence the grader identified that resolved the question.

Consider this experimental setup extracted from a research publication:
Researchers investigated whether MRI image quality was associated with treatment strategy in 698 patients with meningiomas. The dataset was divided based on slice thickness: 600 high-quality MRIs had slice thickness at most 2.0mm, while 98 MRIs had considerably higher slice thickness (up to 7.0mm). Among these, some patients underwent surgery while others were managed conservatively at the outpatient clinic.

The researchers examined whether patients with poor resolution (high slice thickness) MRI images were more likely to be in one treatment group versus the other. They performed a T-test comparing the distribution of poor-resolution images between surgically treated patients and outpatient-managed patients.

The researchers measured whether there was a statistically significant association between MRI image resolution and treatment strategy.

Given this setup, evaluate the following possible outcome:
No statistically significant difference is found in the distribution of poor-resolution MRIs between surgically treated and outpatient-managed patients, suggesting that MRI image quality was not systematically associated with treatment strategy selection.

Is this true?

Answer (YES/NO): YES